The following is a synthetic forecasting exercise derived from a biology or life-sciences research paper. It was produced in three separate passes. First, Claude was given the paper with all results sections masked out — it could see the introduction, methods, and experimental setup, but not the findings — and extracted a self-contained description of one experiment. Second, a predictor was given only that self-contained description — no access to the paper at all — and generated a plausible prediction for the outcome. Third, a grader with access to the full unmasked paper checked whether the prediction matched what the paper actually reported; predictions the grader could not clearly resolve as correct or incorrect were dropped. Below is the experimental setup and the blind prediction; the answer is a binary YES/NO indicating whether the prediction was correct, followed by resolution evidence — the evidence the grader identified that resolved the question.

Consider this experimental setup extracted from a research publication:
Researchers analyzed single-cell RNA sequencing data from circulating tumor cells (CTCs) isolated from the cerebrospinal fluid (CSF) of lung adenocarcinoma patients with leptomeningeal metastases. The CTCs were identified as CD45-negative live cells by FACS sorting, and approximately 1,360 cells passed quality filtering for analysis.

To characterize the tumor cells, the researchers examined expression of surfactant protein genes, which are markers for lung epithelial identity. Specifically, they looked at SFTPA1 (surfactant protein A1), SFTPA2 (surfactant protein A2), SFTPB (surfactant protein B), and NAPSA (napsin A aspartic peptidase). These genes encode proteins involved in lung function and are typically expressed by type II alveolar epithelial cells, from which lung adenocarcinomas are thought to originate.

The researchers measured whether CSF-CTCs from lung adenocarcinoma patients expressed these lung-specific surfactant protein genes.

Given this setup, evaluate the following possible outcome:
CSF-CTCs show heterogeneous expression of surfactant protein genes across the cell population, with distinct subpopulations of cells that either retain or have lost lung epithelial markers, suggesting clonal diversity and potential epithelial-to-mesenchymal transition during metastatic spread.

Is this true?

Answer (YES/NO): NO